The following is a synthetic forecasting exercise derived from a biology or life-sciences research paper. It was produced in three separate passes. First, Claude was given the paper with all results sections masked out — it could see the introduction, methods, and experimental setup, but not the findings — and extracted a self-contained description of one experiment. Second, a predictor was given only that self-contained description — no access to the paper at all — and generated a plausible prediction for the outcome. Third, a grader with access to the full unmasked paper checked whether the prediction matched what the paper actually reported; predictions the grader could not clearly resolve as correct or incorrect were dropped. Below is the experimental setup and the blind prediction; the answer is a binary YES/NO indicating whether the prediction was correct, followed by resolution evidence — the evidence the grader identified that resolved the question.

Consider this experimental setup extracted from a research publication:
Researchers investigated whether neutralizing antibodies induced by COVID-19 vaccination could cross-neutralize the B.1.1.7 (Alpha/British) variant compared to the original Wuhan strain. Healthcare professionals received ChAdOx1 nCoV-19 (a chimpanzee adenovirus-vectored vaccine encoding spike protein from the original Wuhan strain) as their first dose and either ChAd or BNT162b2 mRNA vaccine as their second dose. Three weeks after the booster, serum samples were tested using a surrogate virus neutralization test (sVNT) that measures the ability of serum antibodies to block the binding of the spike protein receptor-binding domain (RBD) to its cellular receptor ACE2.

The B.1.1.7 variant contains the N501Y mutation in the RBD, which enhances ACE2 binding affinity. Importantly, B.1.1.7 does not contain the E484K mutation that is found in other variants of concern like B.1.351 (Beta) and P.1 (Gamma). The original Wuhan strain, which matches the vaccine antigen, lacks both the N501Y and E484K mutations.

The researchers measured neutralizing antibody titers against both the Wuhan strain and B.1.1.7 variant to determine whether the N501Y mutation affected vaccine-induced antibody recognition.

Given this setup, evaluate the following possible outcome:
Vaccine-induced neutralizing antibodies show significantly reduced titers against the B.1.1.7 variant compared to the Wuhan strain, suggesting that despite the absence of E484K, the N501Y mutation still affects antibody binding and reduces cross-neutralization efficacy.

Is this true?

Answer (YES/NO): NO